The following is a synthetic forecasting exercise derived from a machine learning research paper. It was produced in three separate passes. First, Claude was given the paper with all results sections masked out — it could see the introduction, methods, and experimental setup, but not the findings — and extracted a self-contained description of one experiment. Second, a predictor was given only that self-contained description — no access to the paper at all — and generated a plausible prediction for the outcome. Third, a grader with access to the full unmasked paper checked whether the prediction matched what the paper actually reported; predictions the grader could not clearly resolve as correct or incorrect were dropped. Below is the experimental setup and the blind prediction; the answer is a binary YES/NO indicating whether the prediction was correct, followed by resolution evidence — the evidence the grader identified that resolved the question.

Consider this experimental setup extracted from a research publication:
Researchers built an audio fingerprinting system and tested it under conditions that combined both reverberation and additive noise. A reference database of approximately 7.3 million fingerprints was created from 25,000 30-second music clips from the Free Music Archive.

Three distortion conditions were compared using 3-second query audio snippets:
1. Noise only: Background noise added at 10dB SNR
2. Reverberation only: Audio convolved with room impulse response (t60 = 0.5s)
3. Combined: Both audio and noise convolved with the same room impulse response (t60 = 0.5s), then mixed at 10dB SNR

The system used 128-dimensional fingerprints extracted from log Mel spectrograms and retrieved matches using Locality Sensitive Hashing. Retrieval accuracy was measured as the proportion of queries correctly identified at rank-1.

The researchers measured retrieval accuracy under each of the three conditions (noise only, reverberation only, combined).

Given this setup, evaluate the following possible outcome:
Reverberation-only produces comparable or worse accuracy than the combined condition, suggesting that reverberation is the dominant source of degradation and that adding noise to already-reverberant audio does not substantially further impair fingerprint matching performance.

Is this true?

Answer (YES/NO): YES